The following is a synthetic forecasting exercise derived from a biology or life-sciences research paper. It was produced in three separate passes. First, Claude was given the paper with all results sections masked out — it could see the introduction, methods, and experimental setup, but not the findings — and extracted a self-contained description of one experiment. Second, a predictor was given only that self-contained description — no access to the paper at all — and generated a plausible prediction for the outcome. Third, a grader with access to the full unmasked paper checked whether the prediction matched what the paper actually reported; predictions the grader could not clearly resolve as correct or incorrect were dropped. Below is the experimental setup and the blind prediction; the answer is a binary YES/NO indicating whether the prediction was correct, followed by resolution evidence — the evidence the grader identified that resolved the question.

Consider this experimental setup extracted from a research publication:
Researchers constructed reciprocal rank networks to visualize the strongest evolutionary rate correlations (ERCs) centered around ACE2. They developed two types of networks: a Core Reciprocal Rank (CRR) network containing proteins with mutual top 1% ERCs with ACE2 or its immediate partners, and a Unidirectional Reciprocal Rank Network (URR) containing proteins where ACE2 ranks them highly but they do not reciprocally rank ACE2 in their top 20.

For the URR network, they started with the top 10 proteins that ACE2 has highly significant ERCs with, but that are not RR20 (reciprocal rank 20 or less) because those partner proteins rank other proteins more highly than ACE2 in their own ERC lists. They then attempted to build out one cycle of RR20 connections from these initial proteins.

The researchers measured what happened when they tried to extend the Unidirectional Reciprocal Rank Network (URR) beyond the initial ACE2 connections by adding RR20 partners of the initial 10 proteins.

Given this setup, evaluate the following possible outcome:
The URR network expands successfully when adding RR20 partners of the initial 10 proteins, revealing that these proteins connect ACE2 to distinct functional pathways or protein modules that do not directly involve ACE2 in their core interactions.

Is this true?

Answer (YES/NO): YES